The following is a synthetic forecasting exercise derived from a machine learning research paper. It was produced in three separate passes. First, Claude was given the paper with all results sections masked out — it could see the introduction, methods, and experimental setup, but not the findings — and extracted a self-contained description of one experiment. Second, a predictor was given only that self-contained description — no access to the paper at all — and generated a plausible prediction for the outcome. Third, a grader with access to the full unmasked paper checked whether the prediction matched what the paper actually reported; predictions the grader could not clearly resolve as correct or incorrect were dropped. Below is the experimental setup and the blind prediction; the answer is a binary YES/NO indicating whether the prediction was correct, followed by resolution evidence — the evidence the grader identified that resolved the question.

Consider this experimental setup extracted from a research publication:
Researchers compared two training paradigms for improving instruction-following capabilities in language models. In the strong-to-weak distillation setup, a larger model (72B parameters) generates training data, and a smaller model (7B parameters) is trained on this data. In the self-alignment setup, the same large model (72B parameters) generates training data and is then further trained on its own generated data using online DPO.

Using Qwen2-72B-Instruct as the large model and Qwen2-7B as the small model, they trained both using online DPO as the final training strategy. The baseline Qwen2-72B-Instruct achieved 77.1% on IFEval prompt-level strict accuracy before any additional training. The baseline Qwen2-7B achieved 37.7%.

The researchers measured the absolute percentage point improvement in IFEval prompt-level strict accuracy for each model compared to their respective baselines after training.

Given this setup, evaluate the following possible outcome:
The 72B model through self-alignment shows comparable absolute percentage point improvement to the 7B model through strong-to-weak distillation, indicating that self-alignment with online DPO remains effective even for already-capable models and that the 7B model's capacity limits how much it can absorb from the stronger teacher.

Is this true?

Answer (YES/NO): NO